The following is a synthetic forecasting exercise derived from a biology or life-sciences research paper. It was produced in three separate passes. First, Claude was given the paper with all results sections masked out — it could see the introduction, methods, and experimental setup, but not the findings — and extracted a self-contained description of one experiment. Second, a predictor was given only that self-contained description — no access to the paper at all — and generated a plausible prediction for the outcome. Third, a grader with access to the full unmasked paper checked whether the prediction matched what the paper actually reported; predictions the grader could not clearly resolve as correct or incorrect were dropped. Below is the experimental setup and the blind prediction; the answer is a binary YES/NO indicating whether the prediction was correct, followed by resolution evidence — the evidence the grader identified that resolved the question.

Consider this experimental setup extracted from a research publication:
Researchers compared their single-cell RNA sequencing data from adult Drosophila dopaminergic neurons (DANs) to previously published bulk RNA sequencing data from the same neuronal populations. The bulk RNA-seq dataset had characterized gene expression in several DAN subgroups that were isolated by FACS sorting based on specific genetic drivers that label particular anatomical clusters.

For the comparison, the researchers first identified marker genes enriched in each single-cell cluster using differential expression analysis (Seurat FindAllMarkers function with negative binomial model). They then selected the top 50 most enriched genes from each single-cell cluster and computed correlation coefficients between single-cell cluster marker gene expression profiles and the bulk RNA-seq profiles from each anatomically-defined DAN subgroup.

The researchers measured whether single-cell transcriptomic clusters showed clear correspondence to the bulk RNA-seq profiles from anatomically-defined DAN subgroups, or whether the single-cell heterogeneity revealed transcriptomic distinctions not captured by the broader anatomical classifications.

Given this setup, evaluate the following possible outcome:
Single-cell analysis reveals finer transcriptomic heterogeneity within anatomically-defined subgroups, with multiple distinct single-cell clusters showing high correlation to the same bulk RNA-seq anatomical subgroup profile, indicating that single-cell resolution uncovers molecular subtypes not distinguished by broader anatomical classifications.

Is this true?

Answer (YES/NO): NO